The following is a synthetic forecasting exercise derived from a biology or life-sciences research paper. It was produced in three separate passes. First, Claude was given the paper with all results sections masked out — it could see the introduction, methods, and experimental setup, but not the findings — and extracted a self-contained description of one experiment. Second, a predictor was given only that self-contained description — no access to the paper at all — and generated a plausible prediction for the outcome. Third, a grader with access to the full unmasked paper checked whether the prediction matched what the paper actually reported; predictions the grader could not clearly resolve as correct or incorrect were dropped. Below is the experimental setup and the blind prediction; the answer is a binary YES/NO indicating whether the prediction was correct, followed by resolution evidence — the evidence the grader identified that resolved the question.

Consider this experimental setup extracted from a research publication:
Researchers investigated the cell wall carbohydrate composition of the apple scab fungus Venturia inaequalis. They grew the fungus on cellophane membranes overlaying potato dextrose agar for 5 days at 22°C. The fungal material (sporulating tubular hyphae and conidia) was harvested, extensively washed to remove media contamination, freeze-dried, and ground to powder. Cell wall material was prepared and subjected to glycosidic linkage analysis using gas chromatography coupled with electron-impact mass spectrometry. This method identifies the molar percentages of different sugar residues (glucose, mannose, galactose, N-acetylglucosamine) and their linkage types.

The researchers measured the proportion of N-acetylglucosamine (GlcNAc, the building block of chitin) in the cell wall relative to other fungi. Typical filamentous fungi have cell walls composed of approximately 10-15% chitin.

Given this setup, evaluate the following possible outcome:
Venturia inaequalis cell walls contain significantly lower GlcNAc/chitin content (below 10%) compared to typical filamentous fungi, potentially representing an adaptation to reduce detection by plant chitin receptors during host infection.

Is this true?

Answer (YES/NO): YES